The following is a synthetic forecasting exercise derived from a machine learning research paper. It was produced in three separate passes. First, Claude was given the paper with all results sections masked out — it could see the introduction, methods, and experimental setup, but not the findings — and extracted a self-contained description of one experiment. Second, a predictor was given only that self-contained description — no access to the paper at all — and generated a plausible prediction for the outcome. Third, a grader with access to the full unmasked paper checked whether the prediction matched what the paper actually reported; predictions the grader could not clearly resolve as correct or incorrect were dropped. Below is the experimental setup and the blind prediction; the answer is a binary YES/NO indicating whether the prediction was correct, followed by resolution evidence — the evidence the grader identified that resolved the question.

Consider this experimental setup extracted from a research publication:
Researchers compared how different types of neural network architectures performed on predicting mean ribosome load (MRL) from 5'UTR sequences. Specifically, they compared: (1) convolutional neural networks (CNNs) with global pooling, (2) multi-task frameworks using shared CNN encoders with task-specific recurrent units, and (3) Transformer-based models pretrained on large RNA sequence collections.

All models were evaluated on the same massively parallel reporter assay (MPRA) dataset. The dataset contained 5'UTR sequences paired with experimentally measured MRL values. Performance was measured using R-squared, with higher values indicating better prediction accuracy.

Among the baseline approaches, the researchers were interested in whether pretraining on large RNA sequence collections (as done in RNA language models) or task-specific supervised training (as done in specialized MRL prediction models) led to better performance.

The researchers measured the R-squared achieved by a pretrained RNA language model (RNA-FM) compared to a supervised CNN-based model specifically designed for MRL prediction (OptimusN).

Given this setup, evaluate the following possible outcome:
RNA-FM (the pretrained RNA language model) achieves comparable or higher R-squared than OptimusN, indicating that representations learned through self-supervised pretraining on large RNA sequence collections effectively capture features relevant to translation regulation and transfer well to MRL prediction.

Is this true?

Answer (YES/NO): NO